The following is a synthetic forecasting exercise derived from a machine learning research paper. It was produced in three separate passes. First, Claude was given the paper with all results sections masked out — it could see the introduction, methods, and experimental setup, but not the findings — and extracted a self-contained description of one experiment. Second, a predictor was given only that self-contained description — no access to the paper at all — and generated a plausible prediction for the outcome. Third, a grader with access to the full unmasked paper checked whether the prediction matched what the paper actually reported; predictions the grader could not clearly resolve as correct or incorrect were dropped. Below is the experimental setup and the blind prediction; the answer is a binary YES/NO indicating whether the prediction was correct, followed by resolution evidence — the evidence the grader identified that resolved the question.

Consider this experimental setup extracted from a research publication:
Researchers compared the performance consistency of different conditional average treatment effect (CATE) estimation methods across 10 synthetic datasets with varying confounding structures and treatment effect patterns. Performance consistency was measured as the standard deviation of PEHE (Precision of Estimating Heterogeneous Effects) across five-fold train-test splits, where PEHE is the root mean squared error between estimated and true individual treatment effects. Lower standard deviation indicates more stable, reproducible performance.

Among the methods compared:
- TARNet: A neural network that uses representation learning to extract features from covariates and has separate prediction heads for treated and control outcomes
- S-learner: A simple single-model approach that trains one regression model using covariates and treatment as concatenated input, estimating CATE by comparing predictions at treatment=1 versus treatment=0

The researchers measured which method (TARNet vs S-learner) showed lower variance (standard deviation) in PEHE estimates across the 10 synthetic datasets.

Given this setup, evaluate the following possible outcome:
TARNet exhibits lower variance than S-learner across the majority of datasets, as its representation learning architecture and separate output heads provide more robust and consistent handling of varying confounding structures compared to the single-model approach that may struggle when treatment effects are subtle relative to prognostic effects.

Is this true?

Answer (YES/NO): NO